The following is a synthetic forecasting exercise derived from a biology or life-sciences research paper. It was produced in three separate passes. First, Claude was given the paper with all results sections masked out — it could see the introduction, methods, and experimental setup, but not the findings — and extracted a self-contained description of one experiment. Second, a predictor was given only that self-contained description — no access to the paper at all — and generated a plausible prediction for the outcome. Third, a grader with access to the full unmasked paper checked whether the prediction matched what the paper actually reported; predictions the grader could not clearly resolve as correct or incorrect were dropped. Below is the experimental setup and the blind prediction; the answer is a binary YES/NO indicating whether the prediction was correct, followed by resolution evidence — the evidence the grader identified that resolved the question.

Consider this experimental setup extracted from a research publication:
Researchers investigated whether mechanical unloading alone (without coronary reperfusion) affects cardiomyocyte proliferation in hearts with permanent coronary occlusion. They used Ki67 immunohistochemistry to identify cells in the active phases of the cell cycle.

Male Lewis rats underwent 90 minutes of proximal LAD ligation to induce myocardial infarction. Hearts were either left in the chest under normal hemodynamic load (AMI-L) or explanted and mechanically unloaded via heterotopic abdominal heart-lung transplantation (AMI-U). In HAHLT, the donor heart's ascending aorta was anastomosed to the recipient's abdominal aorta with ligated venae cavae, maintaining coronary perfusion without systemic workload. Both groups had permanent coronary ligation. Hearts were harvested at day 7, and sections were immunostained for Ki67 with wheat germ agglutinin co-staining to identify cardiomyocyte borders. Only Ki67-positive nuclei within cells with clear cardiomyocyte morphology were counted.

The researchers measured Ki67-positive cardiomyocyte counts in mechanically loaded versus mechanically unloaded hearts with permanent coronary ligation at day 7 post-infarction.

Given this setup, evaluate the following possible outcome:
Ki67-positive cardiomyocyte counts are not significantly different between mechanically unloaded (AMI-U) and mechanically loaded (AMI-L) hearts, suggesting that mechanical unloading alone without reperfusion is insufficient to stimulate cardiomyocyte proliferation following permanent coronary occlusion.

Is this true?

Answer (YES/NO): YES